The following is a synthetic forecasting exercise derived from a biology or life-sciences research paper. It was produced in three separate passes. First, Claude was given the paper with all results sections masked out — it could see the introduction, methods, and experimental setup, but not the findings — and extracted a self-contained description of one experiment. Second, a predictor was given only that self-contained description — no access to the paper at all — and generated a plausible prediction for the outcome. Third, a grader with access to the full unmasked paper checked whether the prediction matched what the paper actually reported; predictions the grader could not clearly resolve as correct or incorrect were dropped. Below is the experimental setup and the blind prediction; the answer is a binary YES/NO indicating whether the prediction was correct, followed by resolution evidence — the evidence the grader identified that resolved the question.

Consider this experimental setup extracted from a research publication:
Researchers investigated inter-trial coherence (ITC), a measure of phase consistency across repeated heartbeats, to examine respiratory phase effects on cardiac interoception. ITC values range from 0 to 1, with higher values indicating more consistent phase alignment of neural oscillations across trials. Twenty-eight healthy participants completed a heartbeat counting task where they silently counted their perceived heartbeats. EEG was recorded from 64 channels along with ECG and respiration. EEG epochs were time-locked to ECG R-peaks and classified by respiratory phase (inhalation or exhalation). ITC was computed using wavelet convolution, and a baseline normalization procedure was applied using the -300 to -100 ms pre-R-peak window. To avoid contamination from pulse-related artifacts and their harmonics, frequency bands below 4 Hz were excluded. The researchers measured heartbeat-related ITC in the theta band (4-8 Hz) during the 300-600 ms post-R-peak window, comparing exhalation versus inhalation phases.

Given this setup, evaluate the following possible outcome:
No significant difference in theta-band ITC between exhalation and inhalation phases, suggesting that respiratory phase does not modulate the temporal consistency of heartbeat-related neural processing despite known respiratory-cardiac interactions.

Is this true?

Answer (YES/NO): YES